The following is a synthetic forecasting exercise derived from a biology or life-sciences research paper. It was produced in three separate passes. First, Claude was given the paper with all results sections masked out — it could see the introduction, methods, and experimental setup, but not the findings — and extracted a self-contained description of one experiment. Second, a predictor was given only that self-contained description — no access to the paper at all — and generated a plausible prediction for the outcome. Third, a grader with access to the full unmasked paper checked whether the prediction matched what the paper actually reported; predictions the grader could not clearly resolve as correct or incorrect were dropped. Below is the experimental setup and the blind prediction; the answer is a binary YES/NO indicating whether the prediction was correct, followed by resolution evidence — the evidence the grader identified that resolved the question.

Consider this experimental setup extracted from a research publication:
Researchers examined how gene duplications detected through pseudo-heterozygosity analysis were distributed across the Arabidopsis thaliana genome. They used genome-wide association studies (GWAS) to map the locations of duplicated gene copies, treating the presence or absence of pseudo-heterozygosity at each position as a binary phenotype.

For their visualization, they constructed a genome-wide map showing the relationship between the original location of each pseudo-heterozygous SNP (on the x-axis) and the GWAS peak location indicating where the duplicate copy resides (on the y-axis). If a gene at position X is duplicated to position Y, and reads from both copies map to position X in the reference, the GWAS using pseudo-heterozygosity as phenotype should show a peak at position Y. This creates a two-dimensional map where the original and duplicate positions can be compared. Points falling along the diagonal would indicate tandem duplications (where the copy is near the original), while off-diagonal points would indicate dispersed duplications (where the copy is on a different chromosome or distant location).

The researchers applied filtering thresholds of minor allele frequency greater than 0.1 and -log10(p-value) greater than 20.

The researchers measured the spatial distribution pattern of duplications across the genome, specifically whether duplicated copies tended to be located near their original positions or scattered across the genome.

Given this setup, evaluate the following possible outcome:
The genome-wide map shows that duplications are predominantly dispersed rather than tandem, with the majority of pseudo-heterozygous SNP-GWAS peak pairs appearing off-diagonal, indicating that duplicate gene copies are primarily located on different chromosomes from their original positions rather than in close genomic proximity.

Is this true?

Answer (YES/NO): YES